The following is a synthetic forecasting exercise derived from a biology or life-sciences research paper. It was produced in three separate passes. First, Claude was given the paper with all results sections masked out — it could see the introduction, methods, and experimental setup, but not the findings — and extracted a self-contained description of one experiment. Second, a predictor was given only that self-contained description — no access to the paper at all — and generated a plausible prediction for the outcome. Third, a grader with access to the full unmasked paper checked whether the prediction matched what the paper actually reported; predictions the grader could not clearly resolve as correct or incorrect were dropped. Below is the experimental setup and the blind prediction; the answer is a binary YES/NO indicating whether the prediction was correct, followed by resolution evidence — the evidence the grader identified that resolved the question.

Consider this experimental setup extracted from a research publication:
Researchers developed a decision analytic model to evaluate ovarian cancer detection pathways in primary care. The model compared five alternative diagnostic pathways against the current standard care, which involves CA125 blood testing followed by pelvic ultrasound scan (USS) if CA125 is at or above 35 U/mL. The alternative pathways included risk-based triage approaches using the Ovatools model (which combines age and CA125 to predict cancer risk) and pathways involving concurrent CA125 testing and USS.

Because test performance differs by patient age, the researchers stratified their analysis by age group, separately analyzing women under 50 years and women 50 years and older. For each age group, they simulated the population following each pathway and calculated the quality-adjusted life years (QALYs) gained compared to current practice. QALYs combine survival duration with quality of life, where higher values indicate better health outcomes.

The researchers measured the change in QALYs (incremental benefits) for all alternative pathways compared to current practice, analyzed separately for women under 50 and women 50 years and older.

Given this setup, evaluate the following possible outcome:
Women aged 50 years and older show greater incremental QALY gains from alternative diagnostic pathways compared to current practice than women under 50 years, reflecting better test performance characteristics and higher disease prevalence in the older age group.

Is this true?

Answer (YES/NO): YES